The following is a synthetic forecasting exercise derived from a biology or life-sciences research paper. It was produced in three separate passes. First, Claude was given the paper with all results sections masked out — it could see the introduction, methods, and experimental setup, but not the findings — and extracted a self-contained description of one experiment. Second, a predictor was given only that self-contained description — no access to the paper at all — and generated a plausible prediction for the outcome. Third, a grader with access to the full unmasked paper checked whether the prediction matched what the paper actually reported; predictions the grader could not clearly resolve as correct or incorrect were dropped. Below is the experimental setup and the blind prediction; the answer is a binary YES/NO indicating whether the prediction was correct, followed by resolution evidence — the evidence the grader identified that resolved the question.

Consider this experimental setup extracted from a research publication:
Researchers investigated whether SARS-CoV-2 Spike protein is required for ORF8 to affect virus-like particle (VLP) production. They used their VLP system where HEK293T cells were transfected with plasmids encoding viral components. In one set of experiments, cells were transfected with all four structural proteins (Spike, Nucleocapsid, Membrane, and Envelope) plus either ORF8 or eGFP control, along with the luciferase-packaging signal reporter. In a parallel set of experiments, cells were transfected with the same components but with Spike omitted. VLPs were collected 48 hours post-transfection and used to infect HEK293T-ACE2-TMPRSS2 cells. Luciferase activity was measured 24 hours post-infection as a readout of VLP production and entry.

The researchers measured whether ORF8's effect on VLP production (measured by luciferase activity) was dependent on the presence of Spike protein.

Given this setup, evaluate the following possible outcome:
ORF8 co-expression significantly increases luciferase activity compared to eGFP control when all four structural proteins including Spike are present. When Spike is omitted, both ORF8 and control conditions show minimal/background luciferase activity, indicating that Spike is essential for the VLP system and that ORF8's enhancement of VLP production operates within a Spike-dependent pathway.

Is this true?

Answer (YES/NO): NO